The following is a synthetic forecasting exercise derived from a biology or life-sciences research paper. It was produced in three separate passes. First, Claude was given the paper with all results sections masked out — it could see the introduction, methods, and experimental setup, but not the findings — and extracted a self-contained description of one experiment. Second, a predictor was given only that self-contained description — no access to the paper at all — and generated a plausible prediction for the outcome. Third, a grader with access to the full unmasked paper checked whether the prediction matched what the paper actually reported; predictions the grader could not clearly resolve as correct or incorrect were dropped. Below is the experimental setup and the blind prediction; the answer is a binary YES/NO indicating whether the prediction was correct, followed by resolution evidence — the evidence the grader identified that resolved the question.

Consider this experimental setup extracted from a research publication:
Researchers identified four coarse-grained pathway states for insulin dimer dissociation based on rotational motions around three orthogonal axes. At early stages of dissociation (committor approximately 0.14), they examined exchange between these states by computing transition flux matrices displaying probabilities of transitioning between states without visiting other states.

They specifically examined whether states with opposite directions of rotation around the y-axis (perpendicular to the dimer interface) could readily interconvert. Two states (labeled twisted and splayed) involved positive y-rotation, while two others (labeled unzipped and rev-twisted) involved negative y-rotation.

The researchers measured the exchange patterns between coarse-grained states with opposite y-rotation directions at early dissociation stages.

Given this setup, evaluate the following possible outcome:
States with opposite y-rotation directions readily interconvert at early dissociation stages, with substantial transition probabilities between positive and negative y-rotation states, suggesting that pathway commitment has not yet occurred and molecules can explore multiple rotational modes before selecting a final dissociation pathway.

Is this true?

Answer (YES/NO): NO